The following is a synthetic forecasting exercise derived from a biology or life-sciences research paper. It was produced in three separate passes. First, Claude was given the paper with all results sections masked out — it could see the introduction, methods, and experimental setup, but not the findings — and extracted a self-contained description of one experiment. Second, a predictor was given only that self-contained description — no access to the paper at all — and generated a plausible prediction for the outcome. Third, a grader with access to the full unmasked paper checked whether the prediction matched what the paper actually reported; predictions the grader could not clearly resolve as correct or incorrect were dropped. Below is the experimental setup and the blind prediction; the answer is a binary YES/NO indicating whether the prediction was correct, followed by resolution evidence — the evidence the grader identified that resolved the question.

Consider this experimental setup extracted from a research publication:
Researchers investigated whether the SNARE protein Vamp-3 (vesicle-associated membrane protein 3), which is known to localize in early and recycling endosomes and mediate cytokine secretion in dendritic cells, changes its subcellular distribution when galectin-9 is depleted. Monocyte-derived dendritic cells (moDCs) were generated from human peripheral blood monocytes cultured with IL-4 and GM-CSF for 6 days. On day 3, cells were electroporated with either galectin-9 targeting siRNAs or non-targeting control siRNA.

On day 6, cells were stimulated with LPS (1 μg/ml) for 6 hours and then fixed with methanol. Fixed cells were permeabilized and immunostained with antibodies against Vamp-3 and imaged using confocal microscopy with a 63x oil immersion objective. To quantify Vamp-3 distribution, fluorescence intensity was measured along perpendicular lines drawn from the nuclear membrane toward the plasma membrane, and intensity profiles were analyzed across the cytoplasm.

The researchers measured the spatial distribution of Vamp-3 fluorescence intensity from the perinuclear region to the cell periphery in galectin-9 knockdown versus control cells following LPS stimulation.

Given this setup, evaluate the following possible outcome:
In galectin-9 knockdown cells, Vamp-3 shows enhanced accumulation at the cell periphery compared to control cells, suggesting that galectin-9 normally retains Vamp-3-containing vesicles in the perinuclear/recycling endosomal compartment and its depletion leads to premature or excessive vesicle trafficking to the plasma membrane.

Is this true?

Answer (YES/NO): NO